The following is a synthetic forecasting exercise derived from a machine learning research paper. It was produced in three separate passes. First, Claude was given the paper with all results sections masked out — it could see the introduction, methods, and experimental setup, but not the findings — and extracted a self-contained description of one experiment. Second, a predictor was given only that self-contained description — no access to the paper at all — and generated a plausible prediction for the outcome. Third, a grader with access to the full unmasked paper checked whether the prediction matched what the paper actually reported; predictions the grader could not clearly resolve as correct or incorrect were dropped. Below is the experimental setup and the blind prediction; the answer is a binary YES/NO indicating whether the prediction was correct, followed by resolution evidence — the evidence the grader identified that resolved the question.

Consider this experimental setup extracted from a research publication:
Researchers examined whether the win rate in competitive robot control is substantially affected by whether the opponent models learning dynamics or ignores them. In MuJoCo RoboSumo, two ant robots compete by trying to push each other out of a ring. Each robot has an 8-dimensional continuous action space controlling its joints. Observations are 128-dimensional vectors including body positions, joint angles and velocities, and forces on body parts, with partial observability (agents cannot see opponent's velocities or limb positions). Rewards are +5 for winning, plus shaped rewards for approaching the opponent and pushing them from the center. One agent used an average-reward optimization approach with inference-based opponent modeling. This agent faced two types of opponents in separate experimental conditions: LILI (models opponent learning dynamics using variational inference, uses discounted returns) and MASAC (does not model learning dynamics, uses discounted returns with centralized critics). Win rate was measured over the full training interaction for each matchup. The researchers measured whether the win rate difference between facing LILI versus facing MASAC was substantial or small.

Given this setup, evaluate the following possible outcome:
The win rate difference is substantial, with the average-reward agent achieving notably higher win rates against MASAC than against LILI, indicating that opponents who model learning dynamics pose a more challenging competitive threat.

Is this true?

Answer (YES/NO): NO